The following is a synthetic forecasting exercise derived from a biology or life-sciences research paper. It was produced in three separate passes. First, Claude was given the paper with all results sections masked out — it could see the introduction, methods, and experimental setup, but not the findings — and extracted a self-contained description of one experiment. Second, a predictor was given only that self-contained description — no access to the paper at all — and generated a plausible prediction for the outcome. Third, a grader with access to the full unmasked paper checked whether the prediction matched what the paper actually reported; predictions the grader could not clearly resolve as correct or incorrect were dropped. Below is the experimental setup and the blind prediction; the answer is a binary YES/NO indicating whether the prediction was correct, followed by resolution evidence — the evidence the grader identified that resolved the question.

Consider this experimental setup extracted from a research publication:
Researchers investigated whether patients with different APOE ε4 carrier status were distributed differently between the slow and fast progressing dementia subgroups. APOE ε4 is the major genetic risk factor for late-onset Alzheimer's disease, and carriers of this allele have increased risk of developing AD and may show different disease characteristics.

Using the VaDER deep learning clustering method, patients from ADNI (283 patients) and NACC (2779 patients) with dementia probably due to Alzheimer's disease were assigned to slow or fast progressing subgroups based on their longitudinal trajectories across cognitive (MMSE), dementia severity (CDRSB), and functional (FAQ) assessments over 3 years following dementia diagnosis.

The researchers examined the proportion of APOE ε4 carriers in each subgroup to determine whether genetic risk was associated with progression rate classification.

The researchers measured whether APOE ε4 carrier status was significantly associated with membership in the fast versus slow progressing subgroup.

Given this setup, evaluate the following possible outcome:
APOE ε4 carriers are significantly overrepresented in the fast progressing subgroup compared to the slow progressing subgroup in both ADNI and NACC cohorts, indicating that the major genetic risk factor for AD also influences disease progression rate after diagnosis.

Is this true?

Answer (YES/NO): NO